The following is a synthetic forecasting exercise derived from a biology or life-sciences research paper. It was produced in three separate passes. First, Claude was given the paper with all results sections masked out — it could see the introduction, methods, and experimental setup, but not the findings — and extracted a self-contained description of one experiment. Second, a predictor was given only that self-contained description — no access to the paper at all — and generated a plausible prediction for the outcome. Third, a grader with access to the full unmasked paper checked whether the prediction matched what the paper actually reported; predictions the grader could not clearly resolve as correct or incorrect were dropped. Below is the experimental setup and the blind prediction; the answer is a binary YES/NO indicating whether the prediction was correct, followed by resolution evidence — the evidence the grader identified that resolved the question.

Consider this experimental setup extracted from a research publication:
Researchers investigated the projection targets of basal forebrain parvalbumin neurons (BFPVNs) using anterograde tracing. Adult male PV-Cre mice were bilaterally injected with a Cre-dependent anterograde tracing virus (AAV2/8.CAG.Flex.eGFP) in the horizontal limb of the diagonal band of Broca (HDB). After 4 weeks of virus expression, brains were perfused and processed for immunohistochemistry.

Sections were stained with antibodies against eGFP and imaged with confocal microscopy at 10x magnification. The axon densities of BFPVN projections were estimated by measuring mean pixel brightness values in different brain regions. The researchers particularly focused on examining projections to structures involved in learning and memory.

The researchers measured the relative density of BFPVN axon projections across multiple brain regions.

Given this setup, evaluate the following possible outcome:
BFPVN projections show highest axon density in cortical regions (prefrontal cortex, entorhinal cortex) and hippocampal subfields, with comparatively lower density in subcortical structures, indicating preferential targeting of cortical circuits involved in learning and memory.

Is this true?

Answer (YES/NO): NO